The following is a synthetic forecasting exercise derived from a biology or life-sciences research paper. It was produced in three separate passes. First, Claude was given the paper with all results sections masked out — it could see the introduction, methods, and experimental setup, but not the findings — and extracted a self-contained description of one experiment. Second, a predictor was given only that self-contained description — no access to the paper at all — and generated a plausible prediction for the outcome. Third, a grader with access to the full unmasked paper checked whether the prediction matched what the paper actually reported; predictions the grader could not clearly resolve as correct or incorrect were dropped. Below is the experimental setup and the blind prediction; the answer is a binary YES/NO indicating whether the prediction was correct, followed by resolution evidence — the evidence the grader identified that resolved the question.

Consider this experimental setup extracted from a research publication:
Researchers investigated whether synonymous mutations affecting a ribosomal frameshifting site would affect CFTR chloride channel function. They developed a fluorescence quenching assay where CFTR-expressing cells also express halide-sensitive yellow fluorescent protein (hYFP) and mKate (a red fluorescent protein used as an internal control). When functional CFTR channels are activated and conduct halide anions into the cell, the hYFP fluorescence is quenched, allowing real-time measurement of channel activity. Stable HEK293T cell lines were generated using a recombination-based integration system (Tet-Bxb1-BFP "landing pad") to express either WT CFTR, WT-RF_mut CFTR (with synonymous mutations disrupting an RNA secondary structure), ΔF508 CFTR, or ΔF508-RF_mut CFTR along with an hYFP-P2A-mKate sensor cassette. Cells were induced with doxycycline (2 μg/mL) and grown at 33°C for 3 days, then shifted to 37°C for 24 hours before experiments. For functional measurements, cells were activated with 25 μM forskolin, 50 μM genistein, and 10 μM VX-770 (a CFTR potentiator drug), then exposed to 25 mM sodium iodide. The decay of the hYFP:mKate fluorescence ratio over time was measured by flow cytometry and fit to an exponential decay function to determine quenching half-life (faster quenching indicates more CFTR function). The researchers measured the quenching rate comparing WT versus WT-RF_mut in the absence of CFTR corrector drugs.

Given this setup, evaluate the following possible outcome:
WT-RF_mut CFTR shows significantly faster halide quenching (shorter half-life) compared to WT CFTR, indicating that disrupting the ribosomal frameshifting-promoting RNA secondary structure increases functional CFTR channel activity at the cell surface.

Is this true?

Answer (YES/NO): NO